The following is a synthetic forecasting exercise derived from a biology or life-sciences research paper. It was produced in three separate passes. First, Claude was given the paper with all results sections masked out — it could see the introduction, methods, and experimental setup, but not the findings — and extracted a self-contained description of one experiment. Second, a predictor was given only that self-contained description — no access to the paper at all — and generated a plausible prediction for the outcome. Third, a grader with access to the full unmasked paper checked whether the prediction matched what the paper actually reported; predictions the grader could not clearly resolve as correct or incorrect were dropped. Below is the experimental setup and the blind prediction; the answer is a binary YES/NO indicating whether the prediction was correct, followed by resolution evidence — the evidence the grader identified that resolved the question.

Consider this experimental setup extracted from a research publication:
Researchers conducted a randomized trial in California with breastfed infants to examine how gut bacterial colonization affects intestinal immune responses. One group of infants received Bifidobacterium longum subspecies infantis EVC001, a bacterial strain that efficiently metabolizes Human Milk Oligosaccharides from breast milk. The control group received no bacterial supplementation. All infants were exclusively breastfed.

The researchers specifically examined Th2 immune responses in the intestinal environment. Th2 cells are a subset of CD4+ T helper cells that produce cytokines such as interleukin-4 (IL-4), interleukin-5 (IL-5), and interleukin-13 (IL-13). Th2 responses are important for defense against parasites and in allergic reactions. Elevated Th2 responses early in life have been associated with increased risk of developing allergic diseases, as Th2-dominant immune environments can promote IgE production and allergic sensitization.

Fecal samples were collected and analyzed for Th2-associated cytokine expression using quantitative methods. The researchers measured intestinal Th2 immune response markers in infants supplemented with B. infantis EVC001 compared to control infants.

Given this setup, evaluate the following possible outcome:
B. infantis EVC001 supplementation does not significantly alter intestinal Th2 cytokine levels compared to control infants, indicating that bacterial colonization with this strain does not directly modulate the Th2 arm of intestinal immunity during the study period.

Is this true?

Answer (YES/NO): NO